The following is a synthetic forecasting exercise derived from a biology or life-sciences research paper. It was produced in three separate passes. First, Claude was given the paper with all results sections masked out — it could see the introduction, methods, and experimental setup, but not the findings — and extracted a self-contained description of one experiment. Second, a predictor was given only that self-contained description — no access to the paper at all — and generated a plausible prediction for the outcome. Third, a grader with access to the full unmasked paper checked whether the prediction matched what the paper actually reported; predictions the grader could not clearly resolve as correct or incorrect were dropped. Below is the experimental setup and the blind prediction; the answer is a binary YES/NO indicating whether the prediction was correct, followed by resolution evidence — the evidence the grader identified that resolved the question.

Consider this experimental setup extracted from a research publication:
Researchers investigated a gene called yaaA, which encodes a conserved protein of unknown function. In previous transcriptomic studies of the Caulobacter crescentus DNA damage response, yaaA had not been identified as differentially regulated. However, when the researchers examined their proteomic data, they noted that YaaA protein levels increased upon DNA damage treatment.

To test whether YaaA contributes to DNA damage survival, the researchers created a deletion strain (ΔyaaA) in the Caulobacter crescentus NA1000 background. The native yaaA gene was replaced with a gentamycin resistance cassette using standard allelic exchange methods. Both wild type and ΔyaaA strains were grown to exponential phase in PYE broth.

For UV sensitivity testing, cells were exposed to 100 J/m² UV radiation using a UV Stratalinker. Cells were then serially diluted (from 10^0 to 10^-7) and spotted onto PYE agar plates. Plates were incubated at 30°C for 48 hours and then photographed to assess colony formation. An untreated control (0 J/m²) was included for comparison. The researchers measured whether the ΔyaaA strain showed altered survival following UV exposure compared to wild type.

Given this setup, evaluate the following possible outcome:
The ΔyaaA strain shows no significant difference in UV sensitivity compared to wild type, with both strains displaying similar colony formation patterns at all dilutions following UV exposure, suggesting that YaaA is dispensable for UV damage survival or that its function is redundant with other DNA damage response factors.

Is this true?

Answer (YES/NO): NO